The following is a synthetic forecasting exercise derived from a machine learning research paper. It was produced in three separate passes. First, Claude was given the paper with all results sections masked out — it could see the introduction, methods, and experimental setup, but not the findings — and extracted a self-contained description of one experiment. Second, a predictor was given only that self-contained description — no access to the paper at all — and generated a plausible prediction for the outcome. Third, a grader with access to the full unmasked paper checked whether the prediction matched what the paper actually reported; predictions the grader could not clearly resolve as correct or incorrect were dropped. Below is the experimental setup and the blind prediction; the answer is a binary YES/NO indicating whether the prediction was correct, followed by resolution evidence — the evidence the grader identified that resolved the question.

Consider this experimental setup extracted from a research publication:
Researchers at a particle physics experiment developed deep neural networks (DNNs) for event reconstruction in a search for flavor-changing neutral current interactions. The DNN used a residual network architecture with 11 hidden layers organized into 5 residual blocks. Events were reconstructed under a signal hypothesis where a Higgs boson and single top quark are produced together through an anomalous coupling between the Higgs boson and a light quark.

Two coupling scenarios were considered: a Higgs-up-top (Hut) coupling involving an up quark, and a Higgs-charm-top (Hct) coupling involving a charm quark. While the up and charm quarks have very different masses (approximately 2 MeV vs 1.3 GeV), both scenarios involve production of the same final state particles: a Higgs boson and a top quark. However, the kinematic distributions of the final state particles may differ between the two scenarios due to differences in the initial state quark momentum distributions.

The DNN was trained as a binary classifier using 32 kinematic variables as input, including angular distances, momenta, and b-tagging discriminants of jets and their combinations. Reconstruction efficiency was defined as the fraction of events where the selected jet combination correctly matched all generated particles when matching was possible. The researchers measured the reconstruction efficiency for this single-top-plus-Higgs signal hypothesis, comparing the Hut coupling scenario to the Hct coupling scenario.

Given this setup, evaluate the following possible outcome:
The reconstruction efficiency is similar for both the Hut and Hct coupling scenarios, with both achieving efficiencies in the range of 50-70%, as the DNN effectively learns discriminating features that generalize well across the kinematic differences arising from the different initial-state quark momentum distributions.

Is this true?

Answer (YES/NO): NO